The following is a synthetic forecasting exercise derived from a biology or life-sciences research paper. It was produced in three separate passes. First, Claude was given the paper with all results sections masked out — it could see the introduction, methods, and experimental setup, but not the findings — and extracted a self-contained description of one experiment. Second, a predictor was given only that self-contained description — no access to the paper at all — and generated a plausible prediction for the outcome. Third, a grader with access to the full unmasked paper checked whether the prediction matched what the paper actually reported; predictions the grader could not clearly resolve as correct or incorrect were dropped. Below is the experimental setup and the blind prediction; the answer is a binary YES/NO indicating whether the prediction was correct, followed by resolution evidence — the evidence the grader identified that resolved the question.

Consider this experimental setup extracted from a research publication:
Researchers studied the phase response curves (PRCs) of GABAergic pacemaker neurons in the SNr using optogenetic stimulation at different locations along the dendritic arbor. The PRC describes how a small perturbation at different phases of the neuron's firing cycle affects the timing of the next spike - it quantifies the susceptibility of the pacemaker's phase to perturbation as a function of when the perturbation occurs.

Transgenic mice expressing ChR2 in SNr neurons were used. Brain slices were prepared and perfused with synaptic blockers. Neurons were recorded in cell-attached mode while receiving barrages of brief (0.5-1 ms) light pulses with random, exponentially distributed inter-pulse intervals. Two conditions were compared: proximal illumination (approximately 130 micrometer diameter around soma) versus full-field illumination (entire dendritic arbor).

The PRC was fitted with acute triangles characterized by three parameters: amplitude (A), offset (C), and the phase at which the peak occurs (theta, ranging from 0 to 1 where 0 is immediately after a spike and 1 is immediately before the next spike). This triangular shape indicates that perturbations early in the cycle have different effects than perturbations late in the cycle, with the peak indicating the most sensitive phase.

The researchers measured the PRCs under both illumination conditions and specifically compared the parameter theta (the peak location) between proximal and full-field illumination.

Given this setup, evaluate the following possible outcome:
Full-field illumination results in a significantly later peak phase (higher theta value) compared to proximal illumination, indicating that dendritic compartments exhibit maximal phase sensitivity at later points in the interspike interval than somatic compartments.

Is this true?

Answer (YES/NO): NO